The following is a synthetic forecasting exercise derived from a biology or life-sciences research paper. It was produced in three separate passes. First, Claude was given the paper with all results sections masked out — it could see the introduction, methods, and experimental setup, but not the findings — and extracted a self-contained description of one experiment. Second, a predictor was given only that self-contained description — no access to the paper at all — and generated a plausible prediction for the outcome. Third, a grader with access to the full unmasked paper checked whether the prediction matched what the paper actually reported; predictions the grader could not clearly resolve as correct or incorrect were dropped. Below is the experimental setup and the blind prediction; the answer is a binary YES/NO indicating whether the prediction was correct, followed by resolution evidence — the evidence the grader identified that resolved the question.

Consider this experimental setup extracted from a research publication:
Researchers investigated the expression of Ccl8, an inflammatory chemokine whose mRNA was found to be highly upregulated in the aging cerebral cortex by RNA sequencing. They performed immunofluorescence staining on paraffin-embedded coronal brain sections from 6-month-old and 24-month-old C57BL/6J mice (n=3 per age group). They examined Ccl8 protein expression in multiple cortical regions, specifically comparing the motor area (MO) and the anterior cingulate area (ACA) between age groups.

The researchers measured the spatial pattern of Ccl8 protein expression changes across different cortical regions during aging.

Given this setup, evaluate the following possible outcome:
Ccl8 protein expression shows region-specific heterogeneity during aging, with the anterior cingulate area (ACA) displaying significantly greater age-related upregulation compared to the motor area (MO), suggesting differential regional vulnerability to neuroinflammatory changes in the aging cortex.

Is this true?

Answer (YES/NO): YES